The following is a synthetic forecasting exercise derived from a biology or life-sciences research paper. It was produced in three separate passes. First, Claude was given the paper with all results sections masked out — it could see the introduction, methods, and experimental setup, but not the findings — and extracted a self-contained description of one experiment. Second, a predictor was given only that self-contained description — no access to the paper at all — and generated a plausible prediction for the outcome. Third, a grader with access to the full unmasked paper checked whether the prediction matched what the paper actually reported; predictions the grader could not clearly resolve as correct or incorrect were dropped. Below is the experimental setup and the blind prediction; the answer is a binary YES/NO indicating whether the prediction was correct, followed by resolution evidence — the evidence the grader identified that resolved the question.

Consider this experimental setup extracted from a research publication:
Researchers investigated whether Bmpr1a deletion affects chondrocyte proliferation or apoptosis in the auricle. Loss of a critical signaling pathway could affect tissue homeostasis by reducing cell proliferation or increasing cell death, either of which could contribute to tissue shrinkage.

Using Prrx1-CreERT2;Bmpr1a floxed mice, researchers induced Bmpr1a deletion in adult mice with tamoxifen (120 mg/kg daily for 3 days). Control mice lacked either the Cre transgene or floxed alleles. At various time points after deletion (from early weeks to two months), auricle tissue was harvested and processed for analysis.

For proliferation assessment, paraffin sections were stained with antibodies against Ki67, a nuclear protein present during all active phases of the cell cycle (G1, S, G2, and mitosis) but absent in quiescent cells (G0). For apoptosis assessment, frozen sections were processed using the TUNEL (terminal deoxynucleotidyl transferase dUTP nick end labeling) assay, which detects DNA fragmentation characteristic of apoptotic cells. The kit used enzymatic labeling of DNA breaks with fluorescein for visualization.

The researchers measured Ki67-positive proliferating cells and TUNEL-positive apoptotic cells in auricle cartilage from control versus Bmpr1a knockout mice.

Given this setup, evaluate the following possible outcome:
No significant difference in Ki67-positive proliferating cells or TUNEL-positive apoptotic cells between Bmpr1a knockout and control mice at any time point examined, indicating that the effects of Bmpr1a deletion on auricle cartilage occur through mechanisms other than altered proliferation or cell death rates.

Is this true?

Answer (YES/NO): YES